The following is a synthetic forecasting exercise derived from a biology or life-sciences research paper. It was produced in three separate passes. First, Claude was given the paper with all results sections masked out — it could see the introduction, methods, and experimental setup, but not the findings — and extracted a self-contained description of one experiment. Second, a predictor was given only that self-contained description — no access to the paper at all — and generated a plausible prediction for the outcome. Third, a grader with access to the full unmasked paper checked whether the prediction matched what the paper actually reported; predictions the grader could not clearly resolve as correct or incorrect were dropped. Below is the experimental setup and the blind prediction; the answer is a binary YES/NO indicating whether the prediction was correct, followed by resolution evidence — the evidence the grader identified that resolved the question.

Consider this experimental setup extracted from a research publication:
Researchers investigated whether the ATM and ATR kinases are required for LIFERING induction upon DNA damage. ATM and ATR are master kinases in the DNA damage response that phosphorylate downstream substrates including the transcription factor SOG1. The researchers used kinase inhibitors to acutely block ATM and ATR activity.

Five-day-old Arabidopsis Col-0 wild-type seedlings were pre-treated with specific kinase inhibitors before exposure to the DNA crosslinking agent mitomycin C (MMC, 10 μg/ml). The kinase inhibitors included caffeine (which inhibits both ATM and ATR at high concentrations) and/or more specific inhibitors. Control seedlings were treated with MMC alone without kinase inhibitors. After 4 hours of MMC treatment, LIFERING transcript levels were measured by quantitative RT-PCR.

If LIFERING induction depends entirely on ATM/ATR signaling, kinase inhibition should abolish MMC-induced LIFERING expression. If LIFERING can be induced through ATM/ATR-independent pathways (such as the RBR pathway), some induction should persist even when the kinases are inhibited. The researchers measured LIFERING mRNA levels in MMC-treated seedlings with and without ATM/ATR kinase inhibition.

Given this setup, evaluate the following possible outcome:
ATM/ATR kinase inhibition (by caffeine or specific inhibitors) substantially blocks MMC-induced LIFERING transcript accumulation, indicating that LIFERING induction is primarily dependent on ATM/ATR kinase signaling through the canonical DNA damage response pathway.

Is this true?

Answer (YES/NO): YES